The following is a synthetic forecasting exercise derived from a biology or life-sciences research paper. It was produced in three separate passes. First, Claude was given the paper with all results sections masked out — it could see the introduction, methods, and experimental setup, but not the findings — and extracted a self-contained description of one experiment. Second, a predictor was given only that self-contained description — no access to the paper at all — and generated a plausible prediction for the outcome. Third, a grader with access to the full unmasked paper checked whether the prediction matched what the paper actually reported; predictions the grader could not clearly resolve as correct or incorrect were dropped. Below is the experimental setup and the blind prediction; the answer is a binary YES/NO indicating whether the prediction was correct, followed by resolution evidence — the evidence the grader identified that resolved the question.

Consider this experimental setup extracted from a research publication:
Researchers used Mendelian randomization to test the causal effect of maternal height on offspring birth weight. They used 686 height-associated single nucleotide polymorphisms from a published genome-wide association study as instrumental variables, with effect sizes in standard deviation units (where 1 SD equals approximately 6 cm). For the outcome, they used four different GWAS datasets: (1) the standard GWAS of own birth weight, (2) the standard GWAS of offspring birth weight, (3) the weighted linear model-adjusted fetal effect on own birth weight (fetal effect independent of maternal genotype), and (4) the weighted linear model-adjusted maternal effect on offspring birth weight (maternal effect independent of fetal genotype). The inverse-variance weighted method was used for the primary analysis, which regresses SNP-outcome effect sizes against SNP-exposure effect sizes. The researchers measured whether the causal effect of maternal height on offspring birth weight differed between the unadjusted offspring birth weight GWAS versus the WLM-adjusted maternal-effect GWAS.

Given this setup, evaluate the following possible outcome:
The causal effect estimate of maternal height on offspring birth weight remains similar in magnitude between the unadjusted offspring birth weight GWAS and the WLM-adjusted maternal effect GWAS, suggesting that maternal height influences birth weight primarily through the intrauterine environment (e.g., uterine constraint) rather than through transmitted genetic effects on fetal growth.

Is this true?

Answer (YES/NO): NO